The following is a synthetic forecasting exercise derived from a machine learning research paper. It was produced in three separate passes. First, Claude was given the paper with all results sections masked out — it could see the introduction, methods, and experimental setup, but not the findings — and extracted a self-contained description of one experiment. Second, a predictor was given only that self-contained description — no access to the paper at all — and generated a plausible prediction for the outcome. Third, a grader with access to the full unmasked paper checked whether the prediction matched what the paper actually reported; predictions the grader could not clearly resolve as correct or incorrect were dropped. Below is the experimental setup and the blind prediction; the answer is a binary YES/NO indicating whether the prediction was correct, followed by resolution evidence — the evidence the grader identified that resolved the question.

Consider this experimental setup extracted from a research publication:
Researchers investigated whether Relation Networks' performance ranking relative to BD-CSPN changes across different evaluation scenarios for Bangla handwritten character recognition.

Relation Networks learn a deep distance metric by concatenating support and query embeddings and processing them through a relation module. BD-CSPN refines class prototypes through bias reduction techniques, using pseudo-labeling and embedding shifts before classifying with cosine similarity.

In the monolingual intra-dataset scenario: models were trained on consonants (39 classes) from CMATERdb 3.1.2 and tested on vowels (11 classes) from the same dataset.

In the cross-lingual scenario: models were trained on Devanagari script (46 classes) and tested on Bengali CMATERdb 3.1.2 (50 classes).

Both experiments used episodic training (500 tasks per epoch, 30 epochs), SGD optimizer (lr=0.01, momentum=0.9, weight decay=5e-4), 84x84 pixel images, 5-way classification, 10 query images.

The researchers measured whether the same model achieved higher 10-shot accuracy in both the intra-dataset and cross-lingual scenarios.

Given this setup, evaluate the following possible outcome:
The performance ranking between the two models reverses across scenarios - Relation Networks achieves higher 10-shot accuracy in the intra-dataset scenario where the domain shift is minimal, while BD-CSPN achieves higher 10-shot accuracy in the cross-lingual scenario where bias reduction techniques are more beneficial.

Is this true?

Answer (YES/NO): NO